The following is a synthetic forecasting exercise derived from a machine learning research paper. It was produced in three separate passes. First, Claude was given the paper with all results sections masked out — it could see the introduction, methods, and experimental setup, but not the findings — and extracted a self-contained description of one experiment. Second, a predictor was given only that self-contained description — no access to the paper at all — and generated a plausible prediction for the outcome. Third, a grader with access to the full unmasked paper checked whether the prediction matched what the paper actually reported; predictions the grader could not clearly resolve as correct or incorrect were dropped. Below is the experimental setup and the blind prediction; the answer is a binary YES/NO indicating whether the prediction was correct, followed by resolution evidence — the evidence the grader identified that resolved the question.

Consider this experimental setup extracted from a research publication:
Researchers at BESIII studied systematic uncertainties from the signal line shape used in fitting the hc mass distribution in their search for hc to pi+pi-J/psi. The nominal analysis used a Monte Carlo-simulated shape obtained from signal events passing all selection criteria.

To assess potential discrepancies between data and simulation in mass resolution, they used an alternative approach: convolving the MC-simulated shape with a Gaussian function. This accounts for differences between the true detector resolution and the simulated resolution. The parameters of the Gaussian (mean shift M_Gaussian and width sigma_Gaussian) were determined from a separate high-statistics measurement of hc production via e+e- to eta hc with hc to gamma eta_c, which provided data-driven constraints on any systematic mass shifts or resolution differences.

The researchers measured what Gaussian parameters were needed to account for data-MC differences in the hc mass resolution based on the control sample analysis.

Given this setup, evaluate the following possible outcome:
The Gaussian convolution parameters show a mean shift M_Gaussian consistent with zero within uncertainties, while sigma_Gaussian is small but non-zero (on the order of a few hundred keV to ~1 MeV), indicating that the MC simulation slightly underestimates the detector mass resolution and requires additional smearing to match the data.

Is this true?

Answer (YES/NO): NO